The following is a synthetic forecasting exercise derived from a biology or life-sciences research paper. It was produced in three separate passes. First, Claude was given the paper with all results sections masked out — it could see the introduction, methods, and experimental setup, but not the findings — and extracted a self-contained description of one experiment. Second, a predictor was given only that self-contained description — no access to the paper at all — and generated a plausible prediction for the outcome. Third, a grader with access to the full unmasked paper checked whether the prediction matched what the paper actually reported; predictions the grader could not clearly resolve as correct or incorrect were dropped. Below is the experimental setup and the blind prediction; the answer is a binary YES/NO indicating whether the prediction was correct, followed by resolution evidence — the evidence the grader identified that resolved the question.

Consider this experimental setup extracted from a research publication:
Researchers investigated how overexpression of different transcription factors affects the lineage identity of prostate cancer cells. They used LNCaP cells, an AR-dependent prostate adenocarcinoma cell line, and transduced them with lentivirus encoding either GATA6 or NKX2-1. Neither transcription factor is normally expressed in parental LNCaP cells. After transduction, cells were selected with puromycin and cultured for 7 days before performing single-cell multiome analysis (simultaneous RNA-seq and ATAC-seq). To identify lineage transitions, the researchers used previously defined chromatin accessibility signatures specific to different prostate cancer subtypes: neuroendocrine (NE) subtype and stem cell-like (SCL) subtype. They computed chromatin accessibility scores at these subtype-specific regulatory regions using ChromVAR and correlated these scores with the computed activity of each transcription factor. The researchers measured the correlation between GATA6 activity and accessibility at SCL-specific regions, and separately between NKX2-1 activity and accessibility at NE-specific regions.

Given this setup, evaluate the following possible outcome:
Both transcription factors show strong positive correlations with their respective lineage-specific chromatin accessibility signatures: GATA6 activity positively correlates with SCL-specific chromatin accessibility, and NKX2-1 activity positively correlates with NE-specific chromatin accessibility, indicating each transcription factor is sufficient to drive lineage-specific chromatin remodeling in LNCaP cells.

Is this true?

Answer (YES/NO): YES